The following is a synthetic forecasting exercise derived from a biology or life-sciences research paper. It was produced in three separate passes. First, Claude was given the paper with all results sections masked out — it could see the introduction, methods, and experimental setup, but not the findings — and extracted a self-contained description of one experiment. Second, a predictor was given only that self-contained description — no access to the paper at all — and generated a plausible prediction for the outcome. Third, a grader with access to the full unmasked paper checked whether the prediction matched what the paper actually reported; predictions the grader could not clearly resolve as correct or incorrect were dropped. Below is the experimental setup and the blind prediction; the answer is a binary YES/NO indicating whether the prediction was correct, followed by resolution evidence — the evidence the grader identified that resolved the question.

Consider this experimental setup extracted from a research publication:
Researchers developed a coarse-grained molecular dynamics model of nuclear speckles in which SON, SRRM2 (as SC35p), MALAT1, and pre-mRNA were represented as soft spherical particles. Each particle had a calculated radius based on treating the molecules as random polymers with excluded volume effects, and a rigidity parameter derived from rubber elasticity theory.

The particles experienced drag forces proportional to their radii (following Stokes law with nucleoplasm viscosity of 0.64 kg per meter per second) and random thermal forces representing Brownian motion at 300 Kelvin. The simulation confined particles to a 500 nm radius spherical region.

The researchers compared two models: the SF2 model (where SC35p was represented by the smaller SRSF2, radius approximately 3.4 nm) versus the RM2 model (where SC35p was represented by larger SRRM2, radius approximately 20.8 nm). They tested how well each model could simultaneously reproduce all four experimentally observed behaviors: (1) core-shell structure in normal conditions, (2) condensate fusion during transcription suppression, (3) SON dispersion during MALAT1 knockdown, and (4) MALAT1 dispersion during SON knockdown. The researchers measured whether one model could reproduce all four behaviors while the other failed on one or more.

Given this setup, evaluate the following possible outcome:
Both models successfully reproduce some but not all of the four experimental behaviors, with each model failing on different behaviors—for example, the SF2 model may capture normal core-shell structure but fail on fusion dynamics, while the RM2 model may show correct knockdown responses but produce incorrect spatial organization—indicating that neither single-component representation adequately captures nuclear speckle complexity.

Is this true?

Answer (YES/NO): NO